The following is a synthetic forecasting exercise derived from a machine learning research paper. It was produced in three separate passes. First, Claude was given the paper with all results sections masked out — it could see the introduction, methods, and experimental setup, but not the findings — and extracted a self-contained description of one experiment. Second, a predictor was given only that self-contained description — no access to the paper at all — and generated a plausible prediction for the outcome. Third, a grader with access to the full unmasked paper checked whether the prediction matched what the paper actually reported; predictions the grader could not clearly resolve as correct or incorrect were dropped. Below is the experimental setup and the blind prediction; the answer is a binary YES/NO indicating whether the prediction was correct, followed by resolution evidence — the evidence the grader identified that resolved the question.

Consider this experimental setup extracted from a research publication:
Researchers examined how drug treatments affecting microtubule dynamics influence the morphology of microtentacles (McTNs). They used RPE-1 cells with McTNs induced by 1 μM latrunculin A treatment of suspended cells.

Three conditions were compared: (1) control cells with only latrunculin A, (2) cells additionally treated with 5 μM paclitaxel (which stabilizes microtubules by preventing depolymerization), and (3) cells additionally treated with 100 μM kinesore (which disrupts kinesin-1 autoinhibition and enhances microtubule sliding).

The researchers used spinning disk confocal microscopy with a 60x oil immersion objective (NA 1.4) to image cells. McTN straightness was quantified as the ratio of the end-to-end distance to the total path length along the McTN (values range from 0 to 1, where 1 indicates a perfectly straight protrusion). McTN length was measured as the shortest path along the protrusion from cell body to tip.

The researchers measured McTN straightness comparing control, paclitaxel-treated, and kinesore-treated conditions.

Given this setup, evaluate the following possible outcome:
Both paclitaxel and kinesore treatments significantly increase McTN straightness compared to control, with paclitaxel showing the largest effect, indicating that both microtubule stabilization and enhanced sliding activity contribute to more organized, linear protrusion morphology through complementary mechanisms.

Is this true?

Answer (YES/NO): NO